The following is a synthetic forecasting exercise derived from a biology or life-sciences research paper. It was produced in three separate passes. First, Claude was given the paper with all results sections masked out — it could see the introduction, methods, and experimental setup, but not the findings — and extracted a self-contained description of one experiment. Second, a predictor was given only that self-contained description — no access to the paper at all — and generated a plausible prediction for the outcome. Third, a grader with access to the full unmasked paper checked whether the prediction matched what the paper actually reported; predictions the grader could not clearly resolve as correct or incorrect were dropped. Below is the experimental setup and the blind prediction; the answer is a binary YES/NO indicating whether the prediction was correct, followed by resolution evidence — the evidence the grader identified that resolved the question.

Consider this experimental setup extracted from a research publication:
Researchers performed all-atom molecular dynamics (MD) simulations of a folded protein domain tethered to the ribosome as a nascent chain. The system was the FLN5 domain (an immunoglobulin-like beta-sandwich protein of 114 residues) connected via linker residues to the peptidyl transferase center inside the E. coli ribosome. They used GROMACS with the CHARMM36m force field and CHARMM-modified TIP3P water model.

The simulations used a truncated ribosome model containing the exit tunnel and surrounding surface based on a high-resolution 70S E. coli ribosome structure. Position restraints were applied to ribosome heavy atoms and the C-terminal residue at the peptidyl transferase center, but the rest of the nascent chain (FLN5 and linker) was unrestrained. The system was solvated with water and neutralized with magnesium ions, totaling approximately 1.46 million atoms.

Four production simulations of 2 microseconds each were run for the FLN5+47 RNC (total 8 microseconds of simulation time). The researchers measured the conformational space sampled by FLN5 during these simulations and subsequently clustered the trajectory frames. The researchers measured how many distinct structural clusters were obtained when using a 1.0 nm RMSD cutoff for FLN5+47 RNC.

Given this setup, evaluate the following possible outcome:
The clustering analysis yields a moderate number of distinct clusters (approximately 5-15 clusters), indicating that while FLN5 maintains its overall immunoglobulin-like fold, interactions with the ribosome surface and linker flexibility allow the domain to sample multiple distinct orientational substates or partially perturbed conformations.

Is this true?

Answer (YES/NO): NO